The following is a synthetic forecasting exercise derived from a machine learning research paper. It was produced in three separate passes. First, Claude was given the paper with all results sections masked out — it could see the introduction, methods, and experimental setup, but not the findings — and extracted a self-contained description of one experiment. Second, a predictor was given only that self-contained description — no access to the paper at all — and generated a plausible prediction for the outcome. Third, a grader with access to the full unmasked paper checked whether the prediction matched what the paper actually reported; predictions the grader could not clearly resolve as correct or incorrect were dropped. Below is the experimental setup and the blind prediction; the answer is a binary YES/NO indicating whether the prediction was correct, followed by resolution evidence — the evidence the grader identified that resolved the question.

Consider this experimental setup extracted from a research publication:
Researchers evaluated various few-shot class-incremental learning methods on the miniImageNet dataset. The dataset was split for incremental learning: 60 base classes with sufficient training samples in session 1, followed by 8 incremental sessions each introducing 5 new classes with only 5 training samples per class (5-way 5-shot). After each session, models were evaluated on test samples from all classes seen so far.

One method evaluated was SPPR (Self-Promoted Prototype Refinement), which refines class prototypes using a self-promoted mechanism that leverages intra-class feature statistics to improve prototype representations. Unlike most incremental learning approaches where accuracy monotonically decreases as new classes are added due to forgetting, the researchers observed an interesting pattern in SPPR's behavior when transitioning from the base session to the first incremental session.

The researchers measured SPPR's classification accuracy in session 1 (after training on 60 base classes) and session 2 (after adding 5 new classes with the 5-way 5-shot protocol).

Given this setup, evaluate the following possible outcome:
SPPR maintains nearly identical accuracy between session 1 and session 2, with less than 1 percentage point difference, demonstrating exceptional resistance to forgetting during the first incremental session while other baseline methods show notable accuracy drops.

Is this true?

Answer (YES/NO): NO